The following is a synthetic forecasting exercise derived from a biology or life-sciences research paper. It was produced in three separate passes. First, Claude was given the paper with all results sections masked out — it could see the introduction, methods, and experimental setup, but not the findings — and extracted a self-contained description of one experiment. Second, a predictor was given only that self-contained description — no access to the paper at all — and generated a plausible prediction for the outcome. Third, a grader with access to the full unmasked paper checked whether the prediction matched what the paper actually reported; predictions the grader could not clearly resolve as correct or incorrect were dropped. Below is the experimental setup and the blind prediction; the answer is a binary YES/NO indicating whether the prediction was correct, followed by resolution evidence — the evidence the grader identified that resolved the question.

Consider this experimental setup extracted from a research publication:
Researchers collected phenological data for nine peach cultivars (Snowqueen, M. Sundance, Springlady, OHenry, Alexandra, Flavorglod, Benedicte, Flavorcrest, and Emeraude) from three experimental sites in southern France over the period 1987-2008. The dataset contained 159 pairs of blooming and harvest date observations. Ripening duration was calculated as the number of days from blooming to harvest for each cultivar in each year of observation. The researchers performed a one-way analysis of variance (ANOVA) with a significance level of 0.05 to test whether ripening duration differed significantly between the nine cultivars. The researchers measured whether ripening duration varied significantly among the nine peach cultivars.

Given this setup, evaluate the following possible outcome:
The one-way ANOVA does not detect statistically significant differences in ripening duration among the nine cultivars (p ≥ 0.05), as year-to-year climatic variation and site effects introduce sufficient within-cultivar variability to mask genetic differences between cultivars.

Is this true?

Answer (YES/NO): NO